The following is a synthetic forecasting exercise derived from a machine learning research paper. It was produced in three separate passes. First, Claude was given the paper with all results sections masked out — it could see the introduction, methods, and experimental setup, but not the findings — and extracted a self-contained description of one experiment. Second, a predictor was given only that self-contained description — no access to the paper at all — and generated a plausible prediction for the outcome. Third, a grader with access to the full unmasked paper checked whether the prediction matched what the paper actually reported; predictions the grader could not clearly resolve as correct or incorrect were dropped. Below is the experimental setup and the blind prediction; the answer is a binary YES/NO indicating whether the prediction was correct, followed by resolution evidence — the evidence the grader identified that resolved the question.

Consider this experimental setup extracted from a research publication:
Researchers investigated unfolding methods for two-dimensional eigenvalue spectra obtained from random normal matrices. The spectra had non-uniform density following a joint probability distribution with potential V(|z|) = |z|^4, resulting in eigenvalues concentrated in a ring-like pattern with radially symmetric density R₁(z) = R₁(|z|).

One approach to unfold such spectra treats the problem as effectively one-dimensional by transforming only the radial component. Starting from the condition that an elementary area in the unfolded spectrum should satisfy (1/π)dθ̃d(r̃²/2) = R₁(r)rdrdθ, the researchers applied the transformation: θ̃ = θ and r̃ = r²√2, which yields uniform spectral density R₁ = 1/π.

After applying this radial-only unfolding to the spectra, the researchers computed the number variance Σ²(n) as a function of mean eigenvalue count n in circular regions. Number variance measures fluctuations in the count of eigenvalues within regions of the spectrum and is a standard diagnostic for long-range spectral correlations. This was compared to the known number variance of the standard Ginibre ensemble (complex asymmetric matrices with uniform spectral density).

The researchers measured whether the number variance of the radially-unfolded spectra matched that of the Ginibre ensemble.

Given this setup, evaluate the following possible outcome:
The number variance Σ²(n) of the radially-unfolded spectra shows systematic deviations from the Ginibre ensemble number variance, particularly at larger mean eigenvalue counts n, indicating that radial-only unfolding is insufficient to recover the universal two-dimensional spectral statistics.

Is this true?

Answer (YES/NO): YES